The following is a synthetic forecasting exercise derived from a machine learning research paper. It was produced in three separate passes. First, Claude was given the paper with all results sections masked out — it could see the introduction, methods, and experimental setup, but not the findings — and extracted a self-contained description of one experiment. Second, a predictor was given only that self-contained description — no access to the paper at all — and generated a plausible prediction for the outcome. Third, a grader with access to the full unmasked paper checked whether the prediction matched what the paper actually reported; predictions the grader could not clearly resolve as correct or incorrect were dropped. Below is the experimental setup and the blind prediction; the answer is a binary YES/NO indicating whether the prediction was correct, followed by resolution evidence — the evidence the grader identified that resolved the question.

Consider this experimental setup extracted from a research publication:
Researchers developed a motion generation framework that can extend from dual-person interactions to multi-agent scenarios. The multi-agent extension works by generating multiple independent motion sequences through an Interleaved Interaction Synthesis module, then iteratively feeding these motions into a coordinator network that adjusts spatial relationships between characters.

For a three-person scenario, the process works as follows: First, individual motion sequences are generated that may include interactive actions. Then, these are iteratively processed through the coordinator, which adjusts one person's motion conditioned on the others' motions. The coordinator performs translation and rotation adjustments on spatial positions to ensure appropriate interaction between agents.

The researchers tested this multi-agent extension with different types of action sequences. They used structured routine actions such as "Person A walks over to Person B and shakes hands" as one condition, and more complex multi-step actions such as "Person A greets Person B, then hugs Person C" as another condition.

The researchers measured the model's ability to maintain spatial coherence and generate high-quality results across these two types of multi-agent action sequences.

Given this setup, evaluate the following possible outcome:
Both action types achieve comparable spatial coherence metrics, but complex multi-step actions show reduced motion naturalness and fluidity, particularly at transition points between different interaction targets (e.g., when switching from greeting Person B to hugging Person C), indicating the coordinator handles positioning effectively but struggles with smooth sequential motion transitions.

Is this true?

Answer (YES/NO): NO